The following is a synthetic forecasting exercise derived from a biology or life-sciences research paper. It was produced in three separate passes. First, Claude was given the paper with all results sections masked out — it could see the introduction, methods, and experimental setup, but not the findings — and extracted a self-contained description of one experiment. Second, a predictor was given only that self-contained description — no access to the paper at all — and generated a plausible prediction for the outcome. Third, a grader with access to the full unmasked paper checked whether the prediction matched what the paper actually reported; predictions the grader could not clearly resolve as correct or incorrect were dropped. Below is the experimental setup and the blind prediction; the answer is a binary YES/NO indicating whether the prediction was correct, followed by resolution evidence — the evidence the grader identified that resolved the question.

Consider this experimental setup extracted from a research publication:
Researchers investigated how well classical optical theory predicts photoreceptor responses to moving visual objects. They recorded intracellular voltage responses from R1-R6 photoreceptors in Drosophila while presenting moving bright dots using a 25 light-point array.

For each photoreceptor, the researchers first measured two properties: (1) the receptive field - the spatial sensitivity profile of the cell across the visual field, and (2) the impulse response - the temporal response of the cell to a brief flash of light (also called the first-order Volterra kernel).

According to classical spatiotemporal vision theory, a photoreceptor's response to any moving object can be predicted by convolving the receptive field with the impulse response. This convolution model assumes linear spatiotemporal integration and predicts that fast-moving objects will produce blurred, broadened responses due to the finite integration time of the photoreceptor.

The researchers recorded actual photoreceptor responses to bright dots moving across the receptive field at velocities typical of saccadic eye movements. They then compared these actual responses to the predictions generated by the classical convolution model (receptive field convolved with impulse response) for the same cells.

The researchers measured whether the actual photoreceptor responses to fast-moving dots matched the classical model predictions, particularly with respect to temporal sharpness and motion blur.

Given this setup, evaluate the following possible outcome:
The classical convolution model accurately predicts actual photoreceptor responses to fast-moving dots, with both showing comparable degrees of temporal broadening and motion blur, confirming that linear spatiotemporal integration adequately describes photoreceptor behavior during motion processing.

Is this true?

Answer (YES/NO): NO